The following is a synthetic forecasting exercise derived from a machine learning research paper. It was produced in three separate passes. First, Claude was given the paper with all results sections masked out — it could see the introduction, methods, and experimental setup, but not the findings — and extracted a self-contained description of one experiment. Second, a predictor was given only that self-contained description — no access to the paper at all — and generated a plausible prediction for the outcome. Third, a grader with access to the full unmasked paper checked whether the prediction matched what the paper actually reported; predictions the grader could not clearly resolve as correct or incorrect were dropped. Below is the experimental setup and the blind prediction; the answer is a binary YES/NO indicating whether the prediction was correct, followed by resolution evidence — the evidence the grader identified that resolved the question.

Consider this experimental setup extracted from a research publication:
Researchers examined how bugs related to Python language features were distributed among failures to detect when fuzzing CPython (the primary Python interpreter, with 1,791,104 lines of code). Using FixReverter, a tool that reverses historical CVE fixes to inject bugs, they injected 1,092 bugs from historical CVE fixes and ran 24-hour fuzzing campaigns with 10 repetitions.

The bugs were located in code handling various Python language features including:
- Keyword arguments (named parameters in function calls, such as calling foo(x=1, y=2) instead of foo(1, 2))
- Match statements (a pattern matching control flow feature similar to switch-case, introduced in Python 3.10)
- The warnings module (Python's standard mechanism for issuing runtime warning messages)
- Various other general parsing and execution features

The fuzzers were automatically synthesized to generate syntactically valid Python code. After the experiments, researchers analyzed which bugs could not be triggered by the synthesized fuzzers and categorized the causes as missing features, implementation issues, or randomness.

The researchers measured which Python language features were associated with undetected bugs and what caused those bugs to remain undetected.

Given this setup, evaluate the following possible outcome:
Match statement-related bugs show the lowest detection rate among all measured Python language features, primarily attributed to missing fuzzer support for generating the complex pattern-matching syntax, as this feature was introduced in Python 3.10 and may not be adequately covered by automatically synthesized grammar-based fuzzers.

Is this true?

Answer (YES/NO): NO